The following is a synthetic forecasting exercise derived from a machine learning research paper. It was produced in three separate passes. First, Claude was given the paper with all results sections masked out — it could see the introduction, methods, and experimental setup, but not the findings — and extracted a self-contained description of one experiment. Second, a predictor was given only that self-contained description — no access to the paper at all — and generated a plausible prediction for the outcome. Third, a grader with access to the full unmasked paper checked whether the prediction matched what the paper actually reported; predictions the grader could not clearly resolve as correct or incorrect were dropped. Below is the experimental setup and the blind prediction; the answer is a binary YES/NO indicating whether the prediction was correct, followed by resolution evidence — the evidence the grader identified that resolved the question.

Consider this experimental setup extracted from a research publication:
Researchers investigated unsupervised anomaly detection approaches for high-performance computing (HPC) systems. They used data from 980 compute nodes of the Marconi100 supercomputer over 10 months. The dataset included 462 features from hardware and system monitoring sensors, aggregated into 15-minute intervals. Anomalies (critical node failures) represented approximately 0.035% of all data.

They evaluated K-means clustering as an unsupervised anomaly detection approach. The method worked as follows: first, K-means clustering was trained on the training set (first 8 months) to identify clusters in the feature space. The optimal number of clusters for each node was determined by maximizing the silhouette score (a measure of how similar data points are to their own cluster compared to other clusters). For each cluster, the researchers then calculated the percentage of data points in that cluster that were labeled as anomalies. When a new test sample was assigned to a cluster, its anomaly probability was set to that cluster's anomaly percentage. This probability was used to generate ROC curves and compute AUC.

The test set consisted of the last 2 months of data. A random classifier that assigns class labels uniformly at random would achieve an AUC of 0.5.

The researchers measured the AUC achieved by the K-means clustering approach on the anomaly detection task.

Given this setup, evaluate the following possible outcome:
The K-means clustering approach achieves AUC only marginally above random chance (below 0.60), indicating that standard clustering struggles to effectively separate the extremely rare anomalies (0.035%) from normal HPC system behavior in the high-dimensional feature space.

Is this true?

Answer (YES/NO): YES